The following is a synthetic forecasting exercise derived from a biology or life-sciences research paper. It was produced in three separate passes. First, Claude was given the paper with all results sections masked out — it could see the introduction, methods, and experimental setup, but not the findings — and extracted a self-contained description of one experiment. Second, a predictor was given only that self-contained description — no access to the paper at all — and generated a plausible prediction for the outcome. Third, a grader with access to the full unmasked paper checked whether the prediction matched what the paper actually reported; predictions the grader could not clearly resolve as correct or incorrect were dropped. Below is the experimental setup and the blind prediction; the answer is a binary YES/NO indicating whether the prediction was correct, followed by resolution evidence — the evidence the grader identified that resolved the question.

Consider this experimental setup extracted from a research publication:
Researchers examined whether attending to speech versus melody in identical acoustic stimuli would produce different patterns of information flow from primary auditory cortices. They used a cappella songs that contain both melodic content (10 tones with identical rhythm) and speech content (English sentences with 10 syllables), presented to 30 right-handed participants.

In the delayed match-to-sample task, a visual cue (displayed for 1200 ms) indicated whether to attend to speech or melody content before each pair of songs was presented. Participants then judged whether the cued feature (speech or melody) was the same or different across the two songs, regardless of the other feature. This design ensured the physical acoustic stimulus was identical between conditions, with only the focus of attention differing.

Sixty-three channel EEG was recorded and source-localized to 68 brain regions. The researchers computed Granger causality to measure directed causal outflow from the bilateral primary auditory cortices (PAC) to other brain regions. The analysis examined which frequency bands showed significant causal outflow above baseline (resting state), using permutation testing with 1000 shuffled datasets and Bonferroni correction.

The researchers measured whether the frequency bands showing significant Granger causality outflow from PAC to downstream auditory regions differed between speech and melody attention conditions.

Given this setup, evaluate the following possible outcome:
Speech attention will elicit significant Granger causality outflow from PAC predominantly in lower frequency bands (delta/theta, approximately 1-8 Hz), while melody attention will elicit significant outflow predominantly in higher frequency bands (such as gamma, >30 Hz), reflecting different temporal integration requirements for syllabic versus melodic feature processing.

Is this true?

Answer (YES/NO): NO